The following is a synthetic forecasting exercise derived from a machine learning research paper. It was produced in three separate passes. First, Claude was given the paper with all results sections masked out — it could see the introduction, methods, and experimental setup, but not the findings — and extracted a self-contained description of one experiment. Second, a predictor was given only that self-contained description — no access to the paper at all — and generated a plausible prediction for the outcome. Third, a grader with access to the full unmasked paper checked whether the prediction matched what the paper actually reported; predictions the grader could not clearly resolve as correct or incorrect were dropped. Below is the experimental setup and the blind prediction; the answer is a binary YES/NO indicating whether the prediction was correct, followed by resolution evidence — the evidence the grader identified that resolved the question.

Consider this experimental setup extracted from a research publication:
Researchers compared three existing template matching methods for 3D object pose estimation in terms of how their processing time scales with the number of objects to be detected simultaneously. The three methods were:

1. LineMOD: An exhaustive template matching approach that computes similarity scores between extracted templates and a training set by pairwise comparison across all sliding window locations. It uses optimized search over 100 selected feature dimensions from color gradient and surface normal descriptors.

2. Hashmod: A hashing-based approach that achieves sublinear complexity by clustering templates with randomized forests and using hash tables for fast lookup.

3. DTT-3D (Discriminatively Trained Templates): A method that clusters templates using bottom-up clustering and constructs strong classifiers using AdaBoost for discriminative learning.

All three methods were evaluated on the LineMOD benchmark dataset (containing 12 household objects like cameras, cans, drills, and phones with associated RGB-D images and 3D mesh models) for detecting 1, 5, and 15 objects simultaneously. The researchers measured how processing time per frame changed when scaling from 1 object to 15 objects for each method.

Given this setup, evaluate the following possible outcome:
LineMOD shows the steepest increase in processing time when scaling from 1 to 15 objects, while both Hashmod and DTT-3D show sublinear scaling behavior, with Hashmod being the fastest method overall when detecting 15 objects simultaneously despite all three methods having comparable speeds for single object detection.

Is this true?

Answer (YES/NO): NO